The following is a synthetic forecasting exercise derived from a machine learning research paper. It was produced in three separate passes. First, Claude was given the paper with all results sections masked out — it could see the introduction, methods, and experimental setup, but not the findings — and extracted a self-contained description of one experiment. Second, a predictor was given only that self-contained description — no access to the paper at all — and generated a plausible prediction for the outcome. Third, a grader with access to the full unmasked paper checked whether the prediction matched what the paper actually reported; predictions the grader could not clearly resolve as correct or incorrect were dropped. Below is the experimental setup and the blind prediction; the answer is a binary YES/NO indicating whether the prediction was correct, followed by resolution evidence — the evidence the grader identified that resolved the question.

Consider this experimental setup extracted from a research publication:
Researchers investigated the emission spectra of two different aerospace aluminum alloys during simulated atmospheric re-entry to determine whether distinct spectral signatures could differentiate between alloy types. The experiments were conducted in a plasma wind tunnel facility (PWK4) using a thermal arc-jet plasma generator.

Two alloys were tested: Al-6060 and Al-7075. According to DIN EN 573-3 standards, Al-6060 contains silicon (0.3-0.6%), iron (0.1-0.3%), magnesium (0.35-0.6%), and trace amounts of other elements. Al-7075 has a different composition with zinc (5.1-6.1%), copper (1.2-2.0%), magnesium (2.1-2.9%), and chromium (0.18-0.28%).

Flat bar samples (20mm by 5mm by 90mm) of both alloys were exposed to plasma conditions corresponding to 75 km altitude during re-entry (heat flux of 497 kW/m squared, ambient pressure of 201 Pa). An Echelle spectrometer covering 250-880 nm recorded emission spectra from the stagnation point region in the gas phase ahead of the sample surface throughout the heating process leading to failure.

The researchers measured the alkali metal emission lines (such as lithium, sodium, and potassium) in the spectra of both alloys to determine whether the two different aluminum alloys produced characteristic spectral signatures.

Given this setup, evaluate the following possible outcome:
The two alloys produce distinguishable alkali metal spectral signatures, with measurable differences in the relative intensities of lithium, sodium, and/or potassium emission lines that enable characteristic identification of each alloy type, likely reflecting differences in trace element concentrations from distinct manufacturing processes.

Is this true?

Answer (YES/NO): YES